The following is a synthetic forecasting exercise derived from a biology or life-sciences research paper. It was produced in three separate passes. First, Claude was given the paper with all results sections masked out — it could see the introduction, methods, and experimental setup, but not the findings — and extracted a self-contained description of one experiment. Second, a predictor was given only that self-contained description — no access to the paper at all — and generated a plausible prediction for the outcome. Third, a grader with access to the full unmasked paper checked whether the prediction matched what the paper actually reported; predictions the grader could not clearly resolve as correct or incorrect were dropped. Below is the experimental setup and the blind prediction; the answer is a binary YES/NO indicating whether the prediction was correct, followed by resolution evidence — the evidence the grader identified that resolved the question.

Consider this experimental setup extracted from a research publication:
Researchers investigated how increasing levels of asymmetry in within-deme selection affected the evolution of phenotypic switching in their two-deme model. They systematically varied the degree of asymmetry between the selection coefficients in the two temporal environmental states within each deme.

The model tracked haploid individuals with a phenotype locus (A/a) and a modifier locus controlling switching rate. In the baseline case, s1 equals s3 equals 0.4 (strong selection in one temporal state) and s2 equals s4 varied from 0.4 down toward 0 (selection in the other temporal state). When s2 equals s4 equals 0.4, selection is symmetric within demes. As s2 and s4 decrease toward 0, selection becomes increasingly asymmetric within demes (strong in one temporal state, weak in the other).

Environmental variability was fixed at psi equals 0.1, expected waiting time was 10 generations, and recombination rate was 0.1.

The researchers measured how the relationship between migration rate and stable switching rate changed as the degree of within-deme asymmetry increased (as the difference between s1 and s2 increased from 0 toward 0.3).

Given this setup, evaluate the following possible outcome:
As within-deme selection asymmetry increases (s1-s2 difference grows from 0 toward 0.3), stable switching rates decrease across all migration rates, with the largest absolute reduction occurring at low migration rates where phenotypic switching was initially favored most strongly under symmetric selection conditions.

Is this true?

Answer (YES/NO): NO